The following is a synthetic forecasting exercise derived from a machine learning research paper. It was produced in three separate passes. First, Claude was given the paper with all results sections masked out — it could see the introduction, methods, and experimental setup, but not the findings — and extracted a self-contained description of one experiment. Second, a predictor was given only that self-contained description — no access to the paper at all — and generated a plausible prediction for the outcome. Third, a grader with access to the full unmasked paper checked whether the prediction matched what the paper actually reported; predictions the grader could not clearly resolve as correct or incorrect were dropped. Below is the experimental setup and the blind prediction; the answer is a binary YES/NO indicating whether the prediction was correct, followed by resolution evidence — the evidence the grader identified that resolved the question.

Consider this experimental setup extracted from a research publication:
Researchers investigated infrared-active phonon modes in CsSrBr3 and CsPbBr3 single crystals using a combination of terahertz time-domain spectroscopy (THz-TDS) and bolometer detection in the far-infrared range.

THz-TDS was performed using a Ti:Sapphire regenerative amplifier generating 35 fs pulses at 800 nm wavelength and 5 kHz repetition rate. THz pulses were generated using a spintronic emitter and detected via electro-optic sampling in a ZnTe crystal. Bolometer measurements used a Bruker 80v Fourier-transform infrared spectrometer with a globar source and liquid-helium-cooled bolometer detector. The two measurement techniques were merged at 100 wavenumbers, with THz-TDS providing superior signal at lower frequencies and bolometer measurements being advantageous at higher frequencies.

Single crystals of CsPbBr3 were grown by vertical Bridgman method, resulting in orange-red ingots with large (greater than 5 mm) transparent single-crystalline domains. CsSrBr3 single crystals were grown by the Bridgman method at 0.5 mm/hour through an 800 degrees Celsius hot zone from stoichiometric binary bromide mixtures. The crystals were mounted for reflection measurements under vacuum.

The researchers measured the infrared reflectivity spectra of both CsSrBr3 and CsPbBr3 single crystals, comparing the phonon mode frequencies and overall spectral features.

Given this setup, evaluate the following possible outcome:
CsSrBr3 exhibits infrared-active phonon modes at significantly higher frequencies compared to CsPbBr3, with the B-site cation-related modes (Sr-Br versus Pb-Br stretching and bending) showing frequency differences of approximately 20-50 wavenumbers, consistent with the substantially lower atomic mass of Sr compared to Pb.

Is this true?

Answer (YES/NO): NO